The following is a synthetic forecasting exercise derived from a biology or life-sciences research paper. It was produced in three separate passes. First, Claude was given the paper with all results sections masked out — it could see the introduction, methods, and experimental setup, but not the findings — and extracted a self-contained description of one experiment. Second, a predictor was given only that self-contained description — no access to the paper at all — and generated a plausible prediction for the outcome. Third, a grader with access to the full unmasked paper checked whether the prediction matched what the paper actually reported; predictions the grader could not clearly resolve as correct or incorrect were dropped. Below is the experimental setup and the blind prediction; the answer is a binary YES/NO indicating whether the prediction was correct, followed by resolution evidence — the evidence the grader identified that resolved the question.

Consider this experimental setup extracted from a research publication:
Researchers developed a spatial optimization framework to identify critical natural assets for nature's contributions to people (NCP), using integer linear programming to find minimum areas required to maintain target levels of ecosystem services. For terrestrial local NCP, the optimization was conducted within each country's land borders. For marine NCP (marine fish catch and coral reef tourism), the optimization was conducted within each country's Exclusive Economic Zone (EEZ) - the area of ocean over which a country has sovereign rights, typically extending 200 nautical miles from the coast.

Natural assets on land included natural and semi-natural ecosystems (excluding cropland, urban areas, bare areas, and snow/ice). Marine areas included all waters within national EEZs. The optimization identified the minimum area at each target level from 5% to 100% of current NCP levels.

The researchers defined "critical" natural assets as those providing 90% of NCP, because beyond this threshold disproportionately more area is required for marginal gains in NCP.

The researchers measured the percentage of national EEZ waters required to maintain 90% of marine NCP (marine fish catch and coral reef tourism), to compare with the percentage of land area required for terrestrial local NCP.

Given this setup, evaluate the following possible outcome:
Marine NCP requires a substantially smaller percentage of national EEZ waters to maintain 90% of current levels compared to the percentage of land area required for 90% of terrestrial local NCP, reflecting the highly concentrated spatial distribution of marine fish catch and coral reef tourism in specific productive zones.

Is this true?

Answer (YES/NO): NO